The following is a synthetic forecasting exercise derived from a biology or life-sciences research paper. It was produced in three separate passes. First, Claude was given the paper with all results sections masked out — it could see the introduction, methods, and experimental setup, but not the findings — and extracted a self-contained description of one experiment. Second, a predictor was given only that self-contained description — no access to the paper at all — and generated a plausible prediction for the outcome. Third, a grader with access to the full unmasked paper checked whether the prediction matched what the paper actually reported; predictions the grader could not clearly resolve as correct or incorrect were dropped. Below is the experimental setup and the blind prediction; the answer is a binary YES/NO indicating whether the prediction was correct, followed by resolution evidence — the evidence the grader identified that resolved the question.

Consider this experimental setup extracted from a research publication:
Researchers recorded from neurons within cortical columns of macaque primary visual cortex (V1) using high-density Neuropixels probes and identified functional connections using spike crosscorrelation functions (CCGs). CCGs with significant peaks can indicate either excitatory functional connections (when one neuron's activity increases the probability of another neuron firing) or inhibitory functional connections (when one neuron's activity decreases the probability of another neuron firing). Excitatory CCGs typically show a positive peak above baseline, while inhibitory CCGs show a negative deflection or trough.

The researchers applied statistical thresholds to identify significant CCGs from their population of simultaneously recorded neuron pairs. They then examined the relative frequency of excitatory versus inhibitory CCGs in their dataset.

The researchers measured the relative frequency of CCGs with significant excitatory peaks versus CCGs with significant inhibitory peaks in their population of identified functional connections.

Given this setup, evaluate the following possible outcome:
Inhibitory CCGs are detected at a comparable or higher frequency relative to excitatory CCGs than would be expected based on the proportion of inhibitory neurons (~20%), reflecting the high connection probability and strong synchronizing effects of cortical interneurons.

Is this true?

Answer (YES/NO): NO